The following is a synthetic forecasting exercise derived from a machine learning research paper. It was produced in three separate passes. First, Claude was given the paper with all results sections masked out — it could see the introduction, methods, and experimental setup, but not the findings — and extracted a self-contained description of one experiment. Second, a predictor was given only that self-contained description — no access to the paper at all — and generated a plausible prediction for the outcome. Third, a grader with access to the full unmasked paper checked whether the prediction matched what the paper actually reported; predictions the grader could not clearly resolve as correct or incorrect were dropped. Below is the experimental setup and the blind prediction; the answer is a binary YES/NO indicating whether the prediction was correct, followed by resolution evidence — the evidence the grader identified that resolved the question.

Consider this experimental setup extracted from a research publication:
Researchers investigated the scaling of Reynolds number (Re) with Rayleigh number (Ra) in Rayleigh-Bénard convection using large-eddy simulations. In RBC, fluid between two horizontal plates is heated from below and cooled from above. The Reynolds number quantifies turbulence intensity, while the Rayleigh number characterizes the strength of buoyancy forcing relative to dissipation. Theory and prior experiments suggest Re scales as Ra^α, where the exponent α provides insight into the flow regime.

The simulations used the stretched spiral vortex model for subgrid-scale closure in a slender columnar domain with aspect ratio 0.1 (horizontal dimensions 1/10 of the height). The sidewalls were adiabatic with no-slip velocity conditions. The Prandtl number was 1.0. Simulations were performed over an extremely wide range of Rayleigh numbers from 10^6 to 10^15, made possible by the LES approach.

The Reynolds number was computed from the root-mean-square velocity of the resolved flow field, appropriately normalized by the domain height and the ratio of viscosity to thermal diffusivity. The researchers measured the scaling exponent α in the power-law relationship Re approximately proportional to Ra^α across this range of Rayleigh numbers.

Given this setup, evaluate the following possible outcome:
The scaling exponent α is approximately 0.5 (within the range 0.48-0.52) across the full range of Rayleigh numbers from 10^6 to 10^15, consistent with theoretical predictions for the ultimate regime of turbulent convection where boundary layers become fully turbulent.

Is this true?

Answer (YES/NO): NO